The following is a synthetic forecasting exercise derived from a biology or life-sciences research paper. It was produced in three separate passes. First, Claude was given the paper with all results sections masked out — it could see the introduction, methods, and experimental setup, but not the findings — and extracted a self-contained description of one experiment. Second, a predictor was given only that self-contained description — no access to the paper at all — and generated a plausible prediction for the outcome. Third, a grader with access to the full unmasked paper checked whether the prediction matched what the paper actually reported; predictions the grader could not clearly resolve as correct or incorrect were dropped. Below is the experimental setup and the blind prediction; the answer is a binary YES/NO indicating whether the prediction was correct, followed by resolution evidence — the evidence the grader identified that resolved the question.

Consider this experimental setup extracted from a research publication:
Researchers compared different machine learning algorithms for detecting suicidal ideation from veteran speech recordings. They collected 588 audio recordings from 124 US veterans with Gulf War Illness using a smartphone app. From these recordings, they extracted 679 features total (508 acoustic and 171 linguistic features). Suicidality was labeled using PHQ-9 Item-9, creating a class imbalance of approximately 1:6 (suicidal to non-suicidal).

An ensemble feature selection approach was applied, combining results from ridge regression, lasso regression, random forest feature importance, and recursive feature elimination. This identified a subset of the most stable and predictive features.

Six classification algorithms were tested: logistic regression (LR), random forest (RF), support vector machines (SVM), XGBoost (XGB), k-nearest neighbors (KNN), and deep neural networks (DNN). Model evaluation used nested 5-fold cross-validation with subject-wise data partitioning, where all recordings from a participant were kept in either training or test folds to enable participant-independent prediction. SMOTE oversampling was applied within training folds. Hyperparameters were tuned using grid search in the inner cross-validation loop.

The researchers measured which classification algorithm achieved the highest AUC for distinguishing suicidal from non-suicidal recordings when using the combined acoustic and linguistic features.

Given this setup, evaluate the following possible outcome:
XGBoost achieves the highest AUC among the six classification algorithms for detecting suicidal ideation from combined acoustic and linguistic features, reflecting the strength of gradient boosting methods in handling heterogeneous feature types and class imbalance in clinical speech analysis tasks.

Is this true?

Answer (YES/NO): NO